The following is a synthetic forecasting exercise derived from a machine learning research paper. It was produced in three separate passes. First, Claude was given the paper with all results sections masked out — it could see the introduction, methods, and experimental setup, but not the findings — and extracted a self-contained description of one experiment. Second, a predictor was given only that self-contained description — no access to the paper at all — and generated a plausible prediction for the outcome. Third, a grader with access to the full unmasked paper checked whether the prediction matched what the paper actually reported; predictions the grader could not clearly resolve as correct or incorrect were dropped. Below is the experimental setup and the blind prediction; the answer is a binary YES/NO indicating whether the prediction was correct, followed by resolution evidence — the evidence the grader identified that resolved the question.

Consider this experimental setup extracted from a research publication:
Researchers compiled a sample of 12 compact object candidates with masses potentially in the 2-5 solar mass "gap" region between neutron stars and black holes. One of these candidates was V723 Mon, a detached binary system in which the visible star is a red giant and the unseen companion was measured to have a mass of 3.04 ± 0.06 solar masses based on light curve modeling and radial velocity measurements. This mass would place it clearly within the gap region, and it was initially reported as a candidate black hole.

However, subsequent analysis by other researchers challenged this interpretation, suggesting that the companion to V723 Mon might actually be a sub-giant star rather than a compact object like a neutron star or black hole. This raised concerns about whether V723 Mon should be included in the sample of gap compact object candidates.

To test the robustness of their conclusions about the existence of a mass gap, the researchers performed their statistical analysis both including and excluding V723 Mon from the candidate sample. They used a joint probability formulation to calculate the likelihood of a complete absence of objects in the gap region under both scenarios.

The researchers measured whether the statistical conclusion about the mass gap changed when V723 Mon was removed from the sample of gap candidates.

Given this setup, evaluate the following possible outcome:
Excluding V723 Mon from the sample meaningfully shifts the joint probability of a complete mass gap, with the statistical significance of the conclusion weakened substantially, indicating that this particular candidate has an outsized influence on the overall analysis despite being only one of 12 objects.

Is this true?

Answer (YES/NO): NO